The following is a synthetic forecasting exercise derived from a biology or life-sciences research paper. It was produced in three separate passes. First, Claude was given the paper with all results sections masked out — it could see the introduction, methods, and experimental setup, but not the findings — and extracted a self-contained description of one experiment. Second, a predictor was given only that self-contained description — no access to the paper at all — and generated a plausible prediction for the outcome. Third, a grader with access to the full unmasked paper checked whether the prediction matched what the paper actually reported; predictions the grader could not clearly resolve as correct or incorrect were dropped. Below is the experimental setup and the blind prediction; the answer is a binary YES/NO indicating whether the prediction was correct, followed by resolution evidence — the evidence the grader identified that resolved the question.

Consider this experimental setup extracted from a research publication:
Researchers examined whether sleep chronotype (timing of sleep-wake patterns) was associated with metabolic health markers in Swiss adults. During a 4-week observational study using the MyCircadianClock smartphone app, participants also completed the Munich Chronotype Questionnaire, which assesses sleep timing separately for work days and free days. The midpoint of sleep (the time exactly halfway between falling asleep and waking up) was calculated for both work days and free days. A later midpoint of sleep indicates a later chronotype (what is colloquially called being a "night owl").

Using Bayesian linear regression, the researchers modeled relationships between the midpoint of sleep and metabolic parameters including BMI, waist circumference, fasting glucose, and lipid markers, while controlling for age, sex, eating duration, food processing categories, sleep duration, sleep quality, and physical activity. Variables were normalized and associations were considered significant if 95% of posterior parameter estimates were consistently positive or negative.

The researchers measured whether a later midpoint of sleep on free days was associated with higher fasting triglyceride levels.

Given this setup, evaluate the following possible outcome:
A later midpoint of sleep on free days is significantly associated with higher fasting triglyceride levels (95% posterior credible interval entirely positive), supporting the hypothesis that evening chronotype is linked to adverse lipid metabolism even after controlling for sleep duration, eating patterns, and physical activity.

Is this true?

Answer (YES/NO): NO